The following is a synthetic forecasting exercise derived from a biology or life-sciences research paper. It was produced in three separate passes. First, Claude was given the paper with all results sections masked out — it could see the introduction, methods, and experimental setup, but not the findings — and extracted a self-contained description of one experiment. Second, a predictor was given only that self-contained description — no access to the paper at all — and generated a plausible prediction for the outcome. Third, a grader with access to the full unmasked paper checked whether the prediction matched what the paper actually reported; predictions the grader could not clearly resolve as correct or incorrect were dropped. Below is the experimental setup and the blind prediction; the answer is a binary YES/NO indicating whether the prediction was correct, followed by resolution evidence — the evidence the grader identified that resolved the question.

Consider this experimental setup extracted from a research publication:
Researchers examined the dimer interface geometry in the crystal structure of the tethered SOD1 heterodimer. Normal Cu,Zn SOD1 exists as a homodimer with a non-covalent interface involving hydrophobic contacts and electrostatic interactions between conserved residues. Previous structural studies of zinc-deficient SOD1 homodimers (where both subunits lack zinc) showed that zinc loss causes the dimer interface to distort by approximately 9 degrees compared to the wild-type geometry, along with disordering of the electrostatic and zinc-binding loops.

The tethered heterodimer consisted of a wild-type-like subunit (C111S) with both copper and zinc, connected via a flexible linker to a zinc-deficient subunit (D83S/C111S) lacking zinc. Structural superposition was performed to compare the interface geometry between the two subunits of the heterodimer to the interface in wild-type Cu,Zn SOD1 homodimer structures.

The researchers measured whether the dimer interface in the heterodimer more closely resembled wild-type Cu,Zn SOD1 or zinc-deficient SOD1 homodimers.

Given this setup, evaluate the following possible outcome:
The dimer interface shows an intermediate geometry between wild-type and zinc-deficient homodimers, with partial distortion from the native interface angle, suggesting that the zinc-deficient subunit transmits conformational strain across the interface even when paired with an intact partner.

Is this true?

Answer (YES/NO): NO